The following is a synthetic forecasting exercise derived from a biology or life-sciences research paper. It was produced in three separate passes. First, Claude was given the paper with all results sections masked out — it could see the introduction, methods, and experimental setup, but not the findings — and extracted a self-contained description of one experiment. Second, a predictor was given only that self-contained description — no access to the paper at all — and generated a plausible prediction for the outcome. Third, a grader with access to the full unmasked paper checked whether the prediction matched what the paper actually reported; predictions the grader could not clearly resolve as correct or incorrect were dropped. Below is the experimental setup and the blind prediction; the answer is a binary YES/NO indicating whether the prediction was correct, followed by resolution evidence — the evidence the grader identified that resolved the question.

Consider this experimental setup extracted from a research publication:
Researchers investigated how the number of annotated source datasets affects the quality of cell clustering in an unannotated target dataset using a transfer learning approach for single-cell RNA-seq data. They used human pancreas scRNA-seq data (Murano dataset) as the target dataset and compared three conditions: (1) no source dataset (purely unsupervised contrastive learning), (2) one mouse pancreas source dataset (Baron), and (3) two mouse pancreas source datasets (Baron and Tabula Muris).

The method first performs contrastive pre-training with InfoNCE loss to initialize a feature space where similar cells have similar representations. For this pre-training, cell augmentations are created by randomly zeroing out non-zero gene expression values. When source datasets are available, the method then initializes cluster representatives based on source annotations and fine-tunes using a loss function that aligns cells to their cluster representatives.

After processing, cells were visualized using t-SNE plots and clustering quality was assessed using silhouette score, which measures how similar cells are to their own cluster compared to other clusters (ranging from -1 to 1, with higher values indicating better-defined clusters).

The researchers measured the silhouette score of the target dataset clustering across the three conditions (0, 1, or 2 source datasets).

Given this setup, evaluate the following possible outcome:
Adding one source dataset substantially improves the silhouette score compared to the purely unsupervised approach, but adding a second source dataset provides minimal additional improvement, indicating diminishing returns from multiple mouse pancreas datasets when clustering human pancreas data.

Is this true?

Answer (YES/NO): YES